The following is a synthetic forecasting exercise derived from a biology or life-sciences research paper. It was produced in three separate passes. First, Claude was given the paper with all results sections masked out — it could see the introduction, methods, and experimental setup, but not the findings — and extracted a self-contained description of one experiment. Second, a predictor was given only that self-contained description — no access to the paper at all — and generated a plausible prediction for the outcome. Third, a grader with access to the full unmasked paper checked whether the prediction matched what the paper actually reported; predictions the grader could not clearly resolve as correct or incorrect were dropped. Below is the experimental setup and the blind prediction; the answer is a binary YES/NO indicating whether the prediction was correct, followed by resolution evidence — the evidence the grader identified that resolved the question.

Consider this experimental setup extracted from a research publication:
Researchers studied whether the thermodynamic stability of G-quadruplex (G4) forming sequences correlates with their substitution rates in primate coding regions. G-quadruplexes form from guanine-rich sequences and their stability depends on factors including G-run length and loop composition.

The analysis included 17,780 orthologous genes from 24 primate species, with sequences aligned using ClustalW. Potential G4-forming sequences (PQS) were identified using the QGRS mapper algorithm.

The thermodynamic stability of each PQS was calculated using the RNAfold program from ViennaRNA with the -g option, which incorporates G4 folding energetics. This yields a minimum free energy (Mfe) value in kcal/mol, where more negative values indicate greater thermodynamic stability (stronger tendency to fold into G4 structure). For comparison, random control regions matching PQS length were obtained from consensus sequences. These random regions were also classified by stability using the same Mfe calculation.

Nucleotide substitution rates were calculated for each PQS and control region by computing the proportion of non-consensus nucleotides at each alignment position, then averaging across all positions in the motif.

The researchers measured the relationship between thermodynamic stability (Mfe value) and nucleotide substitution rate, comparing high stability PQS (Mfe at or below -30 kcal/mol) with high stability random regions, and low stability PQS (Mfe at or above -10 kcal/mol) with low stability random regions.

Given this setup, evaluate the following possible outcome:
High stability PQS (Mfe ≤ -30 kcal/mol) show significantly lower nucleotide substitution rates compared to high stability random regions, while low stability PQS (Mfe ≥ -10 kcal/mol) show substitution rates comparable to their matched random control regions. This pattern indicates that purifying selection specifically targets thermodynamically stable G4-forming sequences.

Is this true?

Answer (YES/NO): NO